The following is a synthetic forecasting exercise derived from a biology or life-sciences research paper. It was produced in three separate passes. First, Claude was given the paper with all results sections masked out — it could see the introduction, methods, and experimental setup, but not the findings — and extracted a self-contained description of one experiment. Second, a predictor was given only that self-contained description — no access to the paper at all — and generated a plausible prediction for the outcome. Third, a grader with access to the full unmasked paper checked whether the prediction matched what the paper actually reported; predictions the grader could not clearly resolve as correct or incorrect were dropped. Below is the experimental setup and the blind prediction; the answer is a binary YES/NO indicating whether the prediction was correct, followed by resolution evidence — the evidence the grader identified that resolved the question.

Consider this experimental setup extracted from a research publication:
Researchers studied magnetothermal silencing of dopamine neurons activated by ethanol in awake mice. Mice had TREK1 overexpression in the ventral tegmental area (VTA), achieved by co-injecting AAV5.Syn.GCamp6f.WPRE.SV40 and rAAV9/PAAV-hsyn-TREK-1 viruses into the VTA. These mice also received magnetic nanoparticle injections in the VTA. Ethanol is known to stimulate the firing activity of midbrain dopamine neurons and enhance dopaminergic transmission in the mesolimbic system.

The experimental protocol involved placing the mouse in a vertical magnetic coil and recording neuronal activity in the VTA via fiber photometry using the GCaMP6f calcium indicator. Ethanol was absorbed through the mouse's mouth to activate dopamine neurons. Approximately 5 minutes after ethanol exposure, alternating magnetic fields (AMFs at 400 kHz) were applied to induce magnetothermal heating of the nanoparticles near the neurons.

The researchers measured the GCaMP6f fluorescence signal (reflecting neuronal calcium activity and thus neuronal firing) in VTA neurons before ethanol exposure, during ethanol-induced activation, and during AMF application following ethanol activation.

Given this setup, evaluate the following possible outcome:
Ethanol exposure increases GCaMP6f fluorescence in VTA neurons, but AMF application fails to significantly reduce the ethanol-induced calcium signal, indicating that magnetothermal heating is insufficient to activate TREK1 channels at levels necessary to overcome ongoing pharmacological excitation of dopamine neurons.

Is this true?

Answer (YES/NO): NO